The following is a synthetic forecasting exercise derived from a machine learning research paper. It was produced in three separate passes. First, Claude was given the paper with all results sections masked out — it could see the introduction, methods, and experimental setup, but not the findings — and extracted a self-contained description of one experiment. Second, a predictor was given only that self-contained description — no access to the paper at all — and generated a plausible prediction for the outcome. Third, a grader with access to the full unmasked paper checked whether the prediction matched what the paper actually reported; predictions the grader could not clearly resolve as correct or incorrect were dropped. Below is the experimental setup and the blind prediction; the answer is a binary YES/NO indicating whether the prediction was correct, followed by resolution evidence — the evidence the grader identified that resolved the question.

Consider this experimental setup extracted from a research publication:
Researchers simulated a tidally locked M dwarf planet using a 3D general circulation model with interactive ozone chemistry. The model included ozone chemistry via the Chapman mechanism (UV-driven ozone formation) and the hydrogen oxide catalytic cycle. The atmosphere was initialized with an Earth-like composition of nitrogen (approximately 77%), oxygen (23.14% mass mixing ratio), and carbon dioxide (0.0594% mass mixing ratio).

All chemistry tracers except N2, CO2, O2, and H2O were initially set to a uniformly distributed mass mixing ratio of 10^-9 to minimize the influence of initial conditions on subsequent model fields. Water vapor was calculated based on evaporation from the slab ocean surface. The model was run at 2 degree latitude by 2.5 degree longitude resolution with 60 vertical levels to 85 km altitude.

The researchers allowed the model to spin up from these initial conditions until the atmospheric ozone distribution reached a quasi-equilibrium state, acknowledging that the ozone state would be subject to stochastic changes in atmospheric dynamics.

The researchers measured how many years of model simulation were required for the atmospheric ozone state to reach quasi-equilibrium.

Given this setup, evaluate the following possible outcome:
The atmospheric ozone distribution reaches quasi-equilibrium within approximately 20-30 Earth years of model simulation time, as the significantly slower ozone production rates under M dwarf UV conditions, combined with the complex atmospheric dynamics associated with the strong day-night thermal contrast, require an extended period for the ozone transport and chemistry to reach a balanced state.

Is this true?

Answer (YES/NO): NO